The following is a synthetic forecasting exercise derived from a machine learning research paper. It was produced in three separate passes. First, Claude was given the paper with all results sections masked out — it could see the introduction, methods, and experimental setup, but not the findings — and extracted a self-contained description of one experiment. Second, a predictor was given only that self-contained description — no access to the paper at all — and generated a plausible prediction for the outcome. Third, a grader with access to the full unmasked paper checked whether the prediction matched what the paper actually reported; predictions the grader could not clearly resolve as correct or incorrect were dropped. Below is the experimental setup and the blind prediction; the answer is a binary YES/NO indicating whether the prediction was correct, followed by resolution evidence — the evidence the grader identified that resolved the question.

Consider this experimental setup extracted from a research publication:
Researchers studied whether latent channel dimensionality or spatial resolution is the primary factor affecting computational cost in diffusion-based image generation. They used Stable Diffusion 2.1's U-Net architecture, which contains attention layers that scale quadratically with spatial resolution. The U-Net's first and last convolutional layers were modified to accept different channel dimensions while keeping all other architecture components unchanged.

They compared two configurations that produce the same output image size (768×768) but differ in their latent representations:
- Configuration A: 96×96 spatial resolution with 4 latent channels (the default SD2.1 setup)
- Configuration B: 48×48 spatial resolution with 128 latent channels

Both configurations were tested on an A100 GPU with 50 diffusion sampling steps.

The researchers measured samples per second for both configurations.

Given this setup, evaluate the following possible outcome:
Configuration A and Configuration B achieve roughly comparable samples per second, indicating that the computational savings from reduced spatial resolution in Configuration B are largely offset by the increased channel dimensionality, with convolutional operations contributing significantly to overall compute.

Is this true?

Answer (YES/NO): NO